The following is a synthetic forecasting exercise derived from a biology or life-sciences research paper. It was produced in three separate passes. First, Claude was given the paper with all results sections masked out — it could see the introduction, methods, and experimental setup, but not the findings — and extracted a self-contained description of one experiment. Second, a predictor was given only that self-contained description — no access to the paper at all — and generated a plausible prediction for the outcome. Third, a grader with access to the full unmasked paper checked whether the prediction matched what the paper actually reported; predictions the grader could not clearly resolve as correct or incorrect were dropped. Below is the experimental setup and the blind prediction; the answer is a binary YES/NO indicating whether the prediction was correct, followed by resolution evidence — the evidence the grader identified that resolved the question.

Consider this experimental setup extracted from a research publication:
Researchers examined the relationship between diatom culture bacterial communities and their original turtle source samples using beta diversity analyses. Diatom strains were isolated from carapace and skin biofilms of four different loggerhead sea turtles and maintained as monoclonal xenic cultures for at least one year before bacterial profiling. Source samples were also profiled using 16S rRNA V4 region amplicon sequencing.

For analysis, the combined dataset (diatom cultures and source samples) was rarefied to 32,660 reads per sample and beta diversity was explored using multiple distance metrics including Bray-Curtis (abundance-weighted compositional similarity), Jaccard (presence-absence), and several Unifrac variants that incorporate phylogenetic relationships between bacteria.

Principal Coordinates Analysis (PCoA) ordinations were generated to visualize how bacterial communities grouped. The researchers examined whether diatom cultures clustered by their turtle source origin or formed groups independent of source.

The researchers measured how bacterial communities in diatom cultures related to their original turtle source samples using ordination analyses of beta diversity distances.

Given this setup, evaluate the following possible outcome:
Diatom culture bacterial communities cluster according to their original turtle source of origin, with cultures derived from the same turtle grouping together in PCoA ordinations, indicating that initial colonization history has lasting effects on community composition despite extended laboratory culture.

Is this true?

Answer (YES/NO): YES